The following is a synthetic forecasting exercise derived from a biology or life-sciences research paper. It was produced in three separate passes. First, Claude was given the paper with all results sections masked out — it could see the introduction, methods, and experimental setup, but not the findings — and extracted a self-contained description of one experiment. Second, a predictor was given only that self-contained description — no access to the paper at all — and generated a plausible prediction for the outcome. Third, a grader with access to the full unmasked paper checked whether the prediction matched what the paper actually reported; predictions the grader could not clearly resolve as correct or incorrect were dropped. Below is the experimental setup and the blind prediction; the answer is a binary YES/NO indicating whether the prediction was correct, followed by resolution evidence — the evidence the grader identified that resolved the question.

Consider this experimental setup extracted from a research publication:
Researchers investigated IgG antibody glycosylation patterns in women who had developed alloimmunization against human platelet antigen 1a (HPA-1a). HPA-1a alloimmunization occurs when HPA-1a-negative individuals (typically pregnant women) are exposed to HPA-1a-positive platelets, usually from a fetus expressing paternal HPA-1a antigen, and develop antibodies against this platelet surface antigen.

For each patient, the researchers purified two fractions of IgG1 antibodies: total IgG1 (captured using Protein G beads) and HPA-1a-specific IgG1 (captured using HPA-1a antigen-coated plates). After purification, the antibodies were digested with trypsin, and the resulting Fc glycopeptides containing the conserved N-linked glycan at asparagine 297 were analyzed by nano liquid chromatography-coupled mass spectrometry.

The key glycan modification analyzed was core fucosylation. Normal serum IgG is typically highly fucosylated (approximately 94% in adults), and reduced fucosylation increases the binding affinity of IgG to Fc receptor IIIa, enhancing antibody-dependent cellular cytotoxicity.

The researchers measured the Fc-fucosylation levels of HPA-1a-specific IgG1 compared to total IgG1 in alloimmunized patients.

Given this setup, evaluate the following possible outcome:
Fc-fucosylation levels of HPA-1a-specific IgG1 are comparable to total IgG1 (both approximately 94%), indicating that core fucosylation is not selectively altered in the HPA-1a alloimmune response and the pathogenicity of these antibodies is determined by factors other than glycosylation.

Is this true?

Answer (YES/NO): NO